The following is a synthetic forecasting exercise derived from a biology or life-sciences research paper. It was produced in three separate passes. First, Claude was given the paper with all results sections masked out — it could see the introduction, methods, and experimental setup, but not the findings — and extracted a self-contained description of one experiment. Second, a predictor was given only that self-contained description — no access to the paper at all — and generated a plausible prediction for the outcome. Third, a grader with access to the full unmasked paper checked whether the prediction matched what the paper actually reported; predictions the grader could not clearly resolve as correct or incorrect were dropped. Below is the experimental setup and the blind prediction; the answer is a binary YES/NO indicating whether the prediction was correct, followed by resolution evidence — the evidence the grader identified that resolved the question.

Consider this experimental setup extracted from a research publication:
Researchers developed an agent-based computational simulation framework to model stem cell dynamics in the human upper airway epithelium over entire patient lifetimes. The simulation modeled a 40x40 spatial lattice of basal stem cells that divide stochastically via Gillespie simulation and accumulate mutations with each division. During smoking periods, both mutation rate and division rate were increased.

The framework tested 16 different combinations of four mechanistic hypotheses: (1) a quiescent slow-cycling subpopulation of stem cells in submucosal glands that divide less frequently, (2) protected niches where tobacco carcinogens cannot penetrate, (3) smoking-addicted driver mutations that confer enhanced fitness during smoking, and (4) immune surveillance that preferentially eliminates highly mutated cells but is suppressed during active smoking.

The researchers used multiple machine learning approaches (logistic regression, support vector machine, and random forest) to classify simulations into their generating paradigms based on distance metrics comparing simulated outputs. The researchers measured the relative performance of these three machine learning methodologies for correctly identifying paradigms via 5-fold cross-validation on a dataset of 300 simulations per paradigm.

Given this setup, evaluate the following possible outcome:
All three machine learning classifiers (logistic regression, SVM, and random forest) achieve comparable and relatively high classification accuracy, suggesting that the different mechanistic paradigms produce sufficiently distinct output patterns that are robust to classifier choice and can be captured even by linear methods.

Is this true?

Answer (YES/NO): NO